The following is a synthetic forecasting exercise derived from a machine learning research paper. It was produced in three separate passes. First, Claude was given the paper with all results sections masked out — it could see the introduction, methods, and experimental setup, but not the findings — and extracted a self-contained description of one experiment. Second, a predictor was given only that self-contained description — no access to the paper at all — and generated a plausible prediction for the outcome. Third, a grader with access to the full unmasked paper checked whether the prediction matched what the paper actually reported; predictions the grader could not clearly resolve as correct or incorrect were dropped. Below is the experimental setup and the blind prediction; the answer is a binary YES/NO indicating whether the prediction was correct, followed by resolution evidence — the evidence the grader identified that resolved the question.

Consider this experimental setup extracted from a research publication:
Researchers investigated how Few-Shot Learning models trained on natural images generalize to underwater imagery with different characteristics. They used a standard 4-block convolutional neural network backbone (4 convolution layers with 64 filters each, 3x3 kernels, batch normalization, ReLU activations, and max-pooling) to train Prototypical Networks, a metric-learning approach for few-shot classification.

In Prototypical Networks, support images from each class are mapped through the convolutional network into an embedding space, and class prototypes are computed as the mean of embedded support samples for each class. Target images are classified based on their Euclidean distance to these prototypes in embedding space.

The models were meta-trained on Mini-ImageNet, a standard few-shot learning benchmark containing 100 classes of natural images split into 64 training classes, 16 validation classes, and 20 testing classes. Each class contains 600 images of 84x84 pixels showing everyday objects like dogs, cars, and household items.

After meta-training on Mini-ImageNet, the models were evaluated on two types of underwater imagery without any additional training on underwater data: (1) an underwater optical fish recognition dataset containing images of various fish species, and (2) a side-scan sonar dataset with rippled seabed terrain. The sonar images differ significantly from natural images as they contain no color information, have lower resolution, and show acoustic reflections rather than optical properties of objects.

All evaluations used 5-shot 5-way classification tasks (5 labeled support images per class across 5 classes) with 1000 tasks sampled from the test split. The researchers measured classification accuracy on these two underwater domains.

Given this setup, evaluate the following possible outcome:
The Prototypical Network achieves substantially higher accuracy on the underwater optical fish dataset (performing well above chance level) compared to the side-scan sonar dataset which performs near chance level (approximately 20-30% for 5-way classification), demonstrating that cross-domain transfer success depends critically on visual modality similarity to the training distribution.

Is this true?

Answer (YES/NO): YES